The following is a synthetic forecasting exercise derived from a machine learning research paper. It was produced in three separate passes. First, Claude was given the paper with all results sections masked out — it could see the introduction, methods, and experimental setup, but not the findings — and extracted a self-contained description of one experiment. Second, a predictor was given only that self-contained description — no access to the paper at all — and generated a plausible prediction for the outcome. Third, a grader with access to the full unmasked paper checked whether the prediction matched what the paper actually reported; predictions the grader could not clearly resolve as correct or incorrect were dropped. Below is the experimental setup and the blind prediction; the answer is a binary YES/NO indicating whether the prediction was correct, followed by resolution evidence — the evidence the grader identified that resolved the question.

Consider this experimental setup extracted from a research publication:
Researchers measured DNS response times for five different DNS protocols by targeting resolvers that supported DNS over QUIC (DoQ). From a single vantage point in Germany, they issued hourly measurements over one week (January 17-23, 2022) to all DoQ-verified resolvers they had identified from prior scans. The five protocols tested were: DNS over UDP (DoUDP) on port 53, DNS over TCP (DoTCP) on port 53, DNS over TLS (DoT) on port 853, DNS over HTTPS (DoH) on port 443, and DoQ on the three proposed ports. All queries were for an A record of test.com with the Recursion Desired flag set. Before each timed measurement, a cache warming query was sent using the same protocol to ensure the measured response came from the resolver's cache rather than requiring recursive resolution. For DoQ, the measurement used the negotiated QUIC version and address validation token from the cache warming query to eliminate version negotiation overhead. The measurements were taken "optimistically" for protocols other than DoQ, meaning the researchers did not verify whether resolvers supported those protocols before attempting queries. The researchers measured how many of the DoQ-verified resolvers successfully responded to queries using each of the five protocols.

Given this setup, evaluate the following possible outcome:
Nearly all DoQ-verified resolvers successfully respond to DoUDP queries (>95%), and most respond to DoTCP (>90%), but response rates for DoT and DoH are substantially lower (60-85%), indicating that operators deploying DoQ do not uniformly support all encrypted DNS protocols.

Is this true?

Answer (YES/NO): NO